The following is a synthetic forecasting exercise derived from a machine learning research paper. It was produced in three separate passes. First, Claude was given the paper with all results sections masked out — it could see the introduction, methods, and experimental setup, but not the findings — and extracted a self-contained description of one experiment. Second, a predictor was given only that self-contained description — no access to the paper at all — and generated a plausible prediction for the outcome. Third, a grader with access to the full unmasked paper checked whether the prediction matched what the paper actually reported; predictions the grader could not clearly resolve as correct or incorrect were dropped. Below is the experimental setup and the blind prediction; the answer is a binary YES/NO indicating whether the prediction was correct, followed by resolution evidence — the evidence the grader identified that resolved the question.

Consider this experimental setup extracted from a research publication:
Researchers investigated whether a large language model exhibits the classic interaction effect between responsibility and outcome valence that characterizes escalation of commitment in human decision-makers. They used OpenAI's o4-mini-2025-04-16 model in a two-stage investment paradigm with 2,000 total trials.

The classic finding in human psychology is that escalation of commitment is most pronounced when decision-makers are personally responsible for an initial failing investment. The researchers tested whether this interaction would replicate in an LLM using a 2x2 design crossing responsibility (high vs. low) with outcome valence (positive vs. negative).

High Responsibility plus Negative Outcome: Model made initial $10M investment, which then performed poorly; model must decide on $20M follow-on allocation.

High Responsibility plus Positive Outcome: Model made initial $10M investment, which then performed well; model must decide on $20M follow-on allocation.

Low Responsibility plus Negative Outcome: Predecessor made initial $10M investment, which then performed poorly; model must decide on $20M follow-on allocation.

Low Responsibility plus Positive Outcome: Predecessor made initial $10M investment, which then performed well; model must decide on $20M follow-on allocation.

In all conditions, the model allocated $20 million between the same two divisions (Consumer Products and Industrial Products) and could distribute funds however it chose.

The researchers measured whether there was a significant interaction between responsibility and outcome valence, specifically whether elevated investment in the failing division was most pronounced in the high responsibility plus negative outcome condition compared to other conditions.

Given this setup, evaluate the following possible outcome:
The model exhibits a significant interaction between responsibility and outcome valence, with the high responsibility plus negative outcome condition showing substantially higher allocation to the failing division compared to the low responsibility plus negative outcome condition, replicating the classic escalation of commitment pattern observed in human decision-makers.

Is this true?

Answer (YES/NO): NO